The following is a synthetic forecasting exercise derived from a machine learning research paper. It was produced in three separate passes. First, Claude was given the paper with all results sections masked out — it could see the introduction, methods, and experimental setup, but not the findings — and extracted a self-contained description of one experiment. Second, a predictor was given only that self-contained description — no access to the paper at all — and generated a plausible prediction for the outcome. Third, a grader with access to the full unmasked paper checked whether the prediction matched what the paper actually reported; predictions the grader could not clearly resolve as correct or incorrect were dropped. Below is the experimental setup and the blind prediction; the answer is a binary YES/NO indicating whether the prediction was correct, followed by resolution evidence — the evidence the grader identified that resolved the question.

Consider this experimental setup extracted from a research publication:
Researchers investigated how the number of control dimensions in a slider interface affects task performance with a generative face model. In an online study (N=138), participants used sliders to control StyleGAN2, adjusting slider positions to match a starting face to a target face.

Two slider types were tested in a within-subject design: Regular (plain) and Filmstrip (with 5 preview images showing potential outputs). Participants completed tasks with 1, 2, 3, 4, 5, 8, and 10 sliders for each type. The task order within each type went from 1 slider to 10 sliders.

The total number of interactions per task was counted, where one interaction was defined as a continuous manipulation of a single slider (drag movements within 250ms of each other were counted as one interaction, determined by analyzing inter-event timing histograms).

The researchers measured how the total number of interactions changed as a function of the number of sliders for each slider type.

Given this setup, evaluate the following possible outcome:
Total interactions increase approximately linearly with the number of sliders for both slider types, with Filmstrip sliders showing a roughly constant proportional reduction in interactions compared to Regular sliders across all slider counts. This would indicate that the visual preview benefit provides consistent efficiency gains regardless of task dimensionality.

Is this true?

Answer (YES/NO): NO